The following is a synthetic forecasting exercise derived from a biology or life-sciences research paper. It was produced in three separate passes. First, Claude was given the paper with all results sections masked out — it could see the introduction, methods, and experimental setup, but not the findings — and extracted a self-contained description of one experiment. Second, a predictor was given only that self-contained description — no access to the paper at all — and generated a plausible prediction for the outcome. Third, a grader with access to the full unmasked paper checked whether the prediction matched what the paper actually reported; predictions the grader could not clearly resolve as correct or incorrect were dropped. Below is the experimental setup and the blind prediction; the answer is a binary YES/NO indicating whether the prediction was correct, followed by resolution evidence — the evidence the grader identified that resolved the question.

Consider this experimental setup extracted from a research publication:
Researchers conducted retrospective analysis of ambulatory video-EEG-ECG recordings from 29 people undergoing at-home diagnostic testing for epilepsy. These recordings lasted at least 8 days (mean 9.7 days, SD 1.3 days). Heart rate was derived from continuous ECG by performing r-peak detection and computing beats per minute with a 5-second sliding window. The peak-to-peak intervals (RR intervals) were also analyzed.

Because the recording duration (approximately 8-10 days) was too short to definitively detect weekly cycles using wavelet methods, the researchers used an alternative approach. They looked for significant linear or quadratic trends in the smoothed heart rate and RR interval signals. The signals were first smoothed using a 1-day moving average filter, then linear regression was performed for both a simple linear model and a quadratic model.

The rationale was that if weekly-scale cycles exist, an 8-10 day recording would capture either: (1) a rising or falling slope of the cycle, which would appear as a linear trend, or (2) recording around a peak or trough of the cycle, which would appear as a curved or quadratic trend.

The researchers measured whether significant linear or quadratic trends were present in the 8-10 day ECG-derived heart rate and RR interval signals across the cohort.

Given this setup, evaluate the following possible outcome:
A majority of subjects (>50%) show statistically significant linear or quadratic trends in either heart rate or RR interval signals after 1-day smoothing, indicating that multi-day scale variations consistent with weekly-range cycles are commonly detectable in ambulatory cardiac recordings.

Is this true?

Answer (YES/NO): YES